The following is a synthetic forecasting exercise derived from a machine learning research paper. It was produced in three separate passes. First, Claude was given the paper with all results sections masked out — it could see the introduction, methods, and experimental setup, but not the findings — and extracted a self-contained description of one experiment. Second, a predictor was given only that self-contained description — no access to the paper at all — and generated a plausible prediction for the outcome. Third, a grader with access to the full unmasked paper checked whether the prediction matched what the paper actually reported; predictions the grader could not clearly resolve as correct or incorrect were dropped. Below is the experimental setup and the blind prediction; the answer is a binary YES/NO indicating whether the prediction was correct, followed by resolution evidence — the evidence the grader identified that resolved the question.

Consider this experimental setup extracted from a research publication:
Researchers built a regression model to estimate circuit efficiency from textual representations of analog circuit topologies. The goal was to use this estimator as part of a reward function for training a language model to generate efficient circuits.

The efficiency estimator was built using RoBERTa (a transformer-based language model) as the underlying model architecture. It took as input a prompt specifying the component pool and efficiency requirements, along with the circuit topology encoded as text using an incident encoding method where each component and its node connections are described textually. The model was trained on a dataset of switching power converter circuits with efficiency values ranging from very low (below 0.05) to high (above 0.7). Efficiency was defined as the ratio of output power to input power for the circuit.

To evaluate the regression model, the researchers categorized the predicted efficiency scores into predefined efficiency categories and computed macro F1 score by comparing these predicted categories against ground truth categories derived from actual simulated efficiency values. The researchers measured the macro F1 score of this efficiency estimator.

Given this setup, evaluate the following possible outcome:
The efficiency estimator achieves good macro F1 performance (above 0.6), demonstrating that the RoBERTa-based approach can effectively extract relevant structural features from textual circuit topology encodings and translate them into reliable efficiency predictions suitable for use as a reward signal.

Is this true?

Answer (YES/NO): YES